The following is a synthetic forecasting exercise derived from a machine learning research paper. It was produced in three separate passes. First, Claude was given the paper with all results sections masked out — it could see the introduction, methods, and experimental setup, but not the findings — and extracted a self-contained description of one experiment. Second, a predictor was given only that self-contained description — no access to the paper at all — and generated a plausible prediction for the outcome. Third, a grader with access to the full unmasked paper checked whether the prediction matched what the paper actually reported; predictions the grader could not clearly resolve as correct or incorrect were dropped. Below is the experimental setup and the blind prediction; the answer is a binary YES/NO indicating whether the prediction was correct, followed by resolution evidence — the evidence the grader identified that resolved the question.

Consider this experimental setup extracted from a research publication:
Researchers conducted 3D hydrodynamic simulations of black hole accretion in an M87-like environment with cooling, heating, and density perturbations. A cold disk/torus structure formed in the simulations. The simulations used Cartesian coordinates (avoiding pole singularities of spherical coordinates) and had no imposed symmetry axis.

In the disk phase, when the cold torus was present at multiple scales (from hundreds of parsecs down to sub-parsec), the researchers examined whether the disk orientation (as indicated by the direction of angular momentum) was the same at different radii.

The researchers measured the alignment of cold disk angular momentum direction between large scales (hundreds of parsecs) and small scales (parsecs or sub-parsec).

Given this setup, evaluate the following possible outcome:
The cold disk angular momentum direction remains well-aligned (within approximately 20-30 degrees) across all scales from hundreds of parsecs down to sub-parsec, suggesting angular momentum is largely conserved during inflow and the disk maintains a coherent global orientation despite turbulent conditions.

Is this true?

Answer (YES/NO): NO